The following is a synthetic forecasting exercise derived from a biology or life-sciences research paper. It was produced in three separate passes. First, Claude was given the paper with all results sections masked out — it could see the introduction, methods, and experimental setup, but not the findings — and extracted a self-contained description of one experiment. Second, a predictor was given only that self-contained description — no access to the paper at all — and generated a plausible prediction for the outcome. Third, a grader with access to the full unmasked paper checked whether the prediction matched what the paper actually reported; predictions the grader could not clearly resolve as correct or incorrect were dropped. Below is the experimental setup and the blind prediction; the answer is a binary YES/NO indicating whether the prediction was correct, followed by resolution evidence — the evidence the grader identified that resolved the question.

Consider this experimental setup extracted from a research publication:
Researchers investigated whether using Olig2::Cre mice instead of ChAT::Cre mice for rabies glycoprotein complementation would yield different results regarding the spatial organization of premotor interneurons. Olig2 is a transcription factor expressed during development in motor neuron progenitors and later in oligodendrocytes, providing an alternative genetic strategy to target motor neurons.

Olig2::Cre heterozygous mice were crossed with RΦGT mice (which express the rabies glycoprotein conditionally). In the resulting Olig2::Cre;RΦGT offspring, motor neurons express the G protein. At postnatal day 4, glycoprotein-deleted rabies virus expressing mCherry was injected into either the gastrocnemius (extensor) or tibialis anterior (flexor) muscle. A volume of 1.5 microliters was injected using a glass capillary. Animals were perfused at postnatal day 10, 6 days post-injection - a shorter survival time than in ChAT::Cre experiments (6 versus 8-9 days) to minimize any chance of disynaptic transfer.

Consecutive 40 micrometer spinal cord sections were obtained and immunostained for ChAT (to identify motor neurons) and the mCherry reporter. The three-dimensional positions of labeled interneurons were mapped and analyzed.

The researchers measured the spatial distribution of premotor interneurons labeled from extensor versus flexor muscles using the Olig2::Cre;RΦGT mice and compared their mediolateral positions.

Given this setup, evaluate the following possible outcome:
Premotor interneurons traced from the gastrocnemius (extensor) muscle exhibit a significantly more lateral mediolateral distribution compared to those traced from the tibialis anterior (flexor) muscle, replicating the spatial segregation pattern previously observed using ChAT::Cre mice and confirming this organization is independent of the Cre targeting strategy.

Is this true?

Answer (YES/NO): NO